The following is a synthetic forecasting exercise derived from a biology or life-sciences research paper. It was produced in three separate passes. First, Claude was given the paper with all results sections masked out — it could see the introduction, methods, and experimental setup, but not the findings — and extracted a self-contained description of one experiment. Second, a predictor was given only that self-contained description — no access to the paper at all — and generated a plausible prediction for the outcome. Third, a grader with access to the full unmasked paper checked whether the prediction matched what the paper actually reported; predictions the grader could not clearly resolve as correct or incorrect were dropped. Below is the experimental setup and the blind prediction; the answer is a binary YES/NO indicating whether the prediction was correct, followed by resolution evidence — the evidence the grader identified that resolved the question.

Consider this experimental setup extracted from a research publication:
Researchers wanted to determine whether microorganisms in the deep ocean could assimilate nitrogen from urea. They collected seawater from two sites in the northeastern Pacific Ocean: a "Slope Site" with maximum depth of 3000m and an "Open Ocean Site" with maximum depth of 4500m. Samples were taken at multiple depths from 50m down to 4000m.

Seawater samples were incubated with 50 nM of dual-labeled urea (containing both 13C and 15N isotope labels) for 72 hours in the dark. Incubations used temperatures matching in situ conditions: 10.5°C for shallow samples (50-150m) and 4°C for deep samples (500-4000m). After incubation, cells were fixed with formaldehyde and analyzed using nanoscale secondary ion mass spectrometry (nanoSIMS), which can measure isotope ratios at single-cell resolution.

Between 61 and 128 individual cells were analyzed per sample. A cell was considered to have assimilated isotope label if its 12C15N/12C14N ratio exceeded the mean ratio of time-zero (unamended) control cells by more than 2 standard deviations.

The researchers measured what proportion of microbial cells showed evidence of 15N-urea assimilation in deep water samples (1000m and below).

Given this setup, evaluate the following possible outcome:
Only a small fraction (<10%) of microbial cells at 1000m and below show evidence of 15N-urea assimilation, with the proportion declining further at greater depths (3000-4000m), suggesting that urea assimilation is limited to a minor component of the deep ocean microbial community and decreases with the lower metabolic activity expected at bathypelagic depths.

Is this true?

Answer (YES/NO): NO